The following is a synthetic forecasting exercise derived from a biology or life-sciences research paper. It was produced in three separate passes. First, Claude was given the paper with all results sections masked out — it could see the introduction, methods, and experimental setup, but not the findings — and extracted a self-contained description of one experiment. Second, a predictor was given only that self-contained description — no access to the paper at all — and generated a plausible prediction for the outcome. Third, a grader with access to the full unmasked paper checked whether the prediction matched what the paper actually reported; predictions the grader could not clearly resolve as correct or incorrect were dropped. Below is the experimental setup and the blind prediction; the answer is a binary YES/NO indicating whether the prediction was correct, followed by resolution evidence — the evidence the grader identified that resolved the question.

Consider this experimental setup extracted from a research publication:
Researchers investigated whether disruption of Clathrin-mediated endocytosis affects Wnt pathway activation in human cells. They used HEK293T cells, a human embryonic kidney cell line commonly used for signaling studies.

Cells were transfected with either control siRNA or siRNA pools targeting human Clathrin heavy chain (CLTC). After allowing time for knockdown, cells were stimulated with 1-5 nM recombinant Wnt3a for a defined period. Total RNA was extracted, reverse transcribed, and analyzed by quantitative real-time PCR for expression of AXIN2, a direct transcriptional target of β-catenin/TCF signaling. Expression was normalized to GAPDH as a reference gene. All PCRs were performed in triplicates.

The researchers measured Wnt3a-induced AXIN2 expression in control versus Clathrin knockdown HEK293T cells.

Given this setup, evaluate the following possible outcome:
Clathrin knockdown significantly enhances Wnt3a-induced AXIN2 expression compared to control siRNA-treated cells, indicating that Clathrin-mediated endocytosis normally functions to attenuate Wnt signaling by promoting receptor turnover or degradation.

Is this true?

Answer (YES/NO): NO